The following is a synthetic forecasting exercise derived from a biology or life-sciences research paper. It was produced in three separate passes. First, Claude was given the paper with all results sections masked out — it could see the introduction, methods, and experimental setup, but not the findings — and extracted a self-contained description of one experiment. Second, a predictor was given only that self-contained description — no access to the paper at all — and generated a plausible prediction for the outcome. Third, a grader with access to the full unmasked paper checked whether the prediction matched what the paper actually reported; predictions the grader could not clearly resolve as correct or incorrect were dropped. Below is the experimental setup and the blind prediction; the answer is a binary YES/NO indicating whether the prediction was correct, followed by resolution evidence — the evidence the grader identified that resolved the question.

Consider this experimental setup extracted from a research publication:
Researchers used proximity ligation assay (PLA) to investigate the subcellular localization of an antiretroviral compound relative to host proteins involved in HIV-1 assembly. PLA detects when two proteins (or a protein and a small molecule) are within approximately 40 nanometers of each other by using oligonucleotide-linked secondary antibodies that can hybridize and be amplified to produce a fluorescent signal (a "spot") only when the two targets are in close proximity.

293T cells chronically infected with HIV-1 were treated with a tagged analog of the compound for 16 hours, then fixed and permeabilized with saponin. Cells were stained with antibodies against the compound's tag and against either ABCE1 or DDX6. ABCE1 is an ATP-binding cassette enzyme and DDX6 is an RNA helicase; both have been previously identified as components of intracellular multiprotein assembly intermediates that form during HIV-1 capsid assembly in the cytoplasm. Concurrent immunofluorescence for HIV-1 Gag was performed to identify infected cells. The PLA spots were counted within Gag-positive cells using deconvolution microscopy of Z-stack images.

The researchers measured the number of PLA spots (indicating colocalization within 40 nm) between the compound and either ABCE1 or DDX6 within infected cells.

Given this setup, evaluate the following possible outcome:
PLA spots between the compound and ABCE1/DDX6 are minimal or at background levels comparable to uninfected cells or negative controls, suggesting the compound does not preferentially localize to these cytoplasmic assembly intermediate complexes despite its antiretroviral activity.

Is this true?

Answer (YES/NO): NO